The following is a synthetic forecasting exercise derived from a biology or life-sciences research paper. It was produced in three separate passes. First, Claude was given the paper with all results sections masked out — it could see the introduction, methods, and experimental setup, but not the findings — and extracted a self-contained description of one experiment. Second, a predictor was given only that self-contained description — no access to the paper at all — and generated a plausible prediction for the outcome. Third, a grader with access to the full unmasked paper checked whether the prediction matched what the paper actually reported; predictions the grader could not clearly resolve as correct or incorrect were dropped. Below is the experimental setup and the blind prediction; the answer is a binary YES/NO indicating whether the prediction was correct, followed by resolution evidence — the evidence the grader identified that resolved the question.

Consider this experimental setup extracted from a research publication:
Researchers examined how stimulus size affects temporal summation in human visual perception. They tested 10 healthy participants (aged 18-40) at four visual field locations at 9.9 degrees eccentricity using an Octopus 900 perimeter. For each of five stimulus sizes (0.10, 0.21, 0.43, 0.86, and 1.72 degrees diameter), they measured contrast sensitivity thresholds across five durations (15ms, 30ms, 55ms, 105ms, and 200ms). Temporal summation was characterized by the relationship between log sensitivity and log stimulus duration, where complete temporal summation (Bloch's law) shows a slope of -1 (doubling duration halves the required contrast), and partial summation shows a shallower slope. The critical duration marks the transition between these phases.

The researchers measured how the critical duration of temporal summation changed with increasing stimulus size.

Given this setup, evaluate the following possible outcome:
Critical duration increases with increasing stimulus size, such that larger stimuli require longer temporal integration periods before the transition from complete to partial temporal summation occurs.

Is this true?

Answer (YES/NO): NO